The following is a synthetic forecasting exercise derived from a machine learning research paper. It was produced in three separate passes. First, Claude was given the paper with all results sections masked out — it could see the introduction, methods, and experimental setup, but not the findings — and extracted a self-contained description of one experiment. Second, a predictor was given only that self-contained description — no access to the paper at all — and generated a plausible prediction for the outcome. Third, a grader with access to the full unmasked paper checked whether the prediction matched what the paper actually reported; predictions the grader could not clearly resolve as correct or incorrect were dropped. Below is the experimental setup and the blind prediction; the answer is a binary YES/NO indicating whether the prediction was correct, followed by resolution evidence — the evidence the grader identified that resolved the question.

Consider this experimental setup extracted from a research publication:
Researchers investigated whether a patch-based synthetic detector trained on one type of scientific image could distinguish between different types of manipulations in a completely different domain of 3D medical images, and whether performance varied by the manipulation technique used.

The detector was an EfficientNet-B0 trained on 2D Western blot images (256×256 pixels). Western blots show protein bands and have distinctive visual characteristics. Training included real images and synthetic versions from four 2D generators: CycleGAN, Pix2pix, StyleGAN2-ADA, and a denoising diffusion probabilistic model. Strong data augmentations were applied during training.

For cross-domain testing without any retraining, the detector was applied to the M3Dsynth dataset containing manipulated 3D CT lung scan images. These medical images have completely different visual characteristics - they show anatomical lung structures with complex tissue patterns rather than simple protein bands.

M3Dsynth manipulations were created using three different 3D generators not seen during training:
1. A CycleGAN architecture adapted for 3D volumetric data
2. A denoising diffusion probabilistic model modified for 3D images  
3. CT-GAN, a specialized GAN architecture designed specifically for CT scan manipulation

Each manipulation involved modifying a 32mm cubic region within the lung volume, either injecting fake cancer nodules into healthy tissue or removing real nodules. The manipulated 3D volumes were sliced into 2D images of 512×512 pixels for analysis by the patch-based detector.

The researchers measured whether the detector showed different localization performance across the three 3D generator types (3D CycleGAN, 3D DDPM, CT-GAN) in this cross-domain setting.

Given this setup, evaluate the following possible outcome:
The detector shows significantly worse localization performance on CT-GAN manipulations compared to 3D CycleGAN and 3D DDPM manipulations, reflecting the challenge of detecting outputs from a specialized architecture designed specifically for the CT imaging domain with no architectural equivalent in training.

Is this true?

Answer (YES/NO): NO